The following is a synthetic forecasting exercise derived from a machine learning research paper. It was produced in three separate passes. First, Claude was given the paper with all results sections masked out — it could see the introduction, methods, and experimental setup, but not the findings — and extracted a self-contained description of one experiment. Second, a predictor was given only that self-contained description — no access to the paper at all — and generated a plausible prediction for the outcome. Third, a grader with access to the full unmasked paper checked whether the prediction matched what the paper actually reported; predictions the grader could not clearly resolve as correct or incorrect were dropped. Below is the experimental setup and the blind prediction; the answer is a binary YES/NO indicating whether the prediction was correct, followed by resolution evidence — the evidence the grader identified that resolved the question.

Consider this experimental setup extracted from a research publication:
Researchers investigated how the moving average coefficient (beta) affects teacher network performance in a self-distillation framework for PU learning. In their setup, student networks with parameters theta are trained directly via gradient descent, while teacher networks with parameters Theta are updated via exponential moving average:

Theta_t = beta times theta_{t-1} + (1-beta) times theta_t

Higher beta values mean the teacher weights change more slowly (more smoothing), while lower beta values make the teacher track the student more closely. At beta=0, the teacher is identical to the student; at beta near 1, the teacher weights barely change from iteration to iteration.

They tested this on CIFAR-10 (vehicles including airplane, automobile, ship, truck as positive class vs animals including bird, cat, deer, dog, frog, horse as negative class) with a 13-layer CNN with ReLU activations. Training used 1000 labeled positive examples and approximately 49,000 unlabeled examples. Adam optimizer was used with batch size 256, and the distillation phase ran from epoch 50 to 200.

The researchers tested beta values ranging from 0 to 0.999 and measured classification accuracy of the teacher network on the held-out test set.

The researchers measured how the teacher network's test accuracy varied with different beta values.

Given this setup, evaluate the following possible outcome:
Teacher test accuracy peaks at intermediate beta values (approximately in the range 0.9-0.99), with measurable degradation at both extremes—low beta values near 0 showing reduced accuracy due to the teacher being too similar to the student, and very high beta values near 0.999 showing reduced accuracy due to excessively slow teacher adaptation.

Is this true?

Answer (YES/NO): NO